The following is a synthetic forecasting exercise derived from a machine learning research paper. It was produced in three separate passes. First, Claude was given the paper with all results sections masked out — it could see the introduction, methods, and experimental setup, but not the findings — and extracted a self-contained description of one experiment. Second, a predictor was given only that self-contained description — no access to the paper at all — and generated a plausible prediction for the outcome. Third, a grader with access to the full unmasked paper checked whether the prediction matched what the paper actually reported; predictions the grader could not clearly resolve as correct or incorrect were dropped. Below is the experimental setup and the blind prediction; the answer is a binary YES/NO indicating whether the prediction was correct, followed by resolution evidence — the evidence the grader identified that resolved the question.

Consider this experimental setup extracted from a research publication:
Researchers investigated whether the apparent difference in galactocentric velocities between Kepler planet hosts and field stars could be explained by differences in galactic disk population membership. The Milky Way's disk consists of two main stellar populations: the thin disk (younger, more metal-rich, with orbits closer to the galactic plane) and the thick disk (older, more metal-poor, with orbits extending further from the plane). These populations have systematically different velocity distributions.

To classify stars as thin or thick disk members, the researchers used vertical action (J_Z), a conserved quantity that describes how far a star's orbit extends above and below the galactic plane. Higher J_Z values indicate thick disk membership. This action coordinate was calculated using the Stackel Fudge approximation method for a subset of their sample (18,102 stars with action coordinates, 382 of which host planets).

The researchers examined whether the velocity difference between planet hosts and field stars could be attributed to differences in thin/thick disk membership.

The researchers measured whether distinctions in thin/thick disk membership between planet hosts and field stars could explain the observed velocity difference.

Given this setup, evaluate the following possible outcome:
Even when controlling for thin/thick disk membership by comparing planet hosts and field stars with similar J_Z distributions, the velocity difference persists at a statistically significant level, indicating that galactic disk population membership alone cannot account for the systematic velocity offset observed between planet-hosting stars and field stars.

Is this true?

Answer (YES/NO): YES